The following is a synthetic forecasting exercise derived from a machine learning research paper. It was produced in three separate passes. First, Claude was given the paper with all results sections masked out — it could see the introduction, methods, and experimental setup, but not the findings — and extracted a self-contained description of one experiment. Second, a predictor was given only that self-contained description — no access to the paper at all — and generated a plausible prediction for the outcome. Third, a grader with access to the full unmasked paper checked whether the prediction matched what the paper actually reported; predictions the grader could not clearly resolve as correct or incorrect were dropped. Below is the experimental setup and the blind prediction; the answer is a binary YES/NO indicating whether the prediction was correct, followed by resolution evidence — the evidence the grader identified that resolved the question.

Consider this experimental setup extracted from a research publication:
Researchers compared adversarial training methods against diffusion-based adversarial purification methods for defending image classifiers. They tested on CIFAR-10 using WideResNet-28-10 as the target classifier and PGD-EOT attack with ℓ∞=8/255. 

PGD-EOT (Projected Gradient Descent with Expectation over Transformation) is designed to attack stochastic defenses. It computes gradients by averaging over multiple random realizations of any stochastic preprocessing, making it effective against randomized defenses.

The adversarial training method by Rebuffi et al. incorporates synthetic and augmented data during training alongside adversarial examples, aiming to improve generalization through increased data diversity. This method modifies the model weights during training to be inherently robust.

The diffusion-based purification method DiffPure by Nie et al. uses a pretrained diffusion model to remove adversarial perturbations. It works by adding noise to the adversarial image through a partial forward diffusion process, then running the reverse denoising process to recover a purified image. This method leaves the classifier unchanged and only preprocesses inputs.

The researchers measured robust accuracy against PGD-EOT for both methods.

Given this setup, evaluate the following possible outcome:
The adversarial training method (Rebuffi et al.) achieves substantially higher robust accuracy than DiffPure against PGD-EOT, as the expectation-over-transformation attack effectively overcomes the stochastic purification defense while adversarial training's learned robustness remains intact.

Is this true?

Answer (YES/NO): YES